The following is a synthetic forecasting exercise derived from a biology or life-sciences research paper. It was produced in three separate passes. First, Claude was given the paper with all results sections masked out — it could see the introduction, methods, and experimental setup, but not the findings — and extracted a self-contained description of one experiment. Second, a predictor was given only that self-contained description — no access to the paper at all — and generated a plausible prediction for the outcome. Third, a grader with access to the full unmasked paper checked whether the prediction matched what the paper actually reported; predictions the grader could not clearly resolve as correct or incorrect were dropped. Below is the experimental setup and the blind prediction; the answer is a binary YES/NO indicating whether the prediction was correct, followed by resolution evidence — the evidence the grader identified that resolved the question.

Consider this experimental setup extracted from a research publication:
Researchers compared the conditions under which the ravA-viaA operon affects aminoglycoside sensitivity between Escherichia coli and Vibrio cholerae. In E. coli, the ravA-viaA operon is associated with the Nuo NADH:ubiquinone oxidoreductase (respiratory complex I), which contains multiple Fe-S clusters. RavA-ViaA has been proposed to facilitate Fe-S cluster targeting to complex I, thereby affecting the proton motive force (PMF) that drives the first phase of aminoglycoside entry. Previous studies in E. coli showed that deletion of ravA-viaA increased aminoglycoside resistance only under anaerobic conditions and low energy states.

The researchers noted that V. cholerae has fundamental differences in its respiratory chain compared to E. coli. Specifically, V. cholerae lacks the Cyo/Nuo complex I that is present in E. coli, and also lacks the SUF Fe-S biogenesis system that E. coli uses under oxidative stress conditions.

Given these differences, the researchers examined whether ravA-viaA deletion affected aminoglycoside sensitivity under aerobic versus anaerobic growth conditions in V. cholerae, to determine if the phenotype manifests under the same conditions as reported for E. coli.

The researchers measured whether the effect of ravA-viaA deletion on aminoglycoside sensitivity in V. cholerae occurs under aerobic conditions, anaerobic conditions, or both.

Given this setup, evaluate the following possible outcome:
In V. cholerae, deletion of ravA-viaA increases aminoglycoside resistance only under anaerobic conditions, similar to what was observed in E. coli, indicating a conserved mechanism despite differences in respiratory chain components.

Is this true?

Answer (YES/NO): NO